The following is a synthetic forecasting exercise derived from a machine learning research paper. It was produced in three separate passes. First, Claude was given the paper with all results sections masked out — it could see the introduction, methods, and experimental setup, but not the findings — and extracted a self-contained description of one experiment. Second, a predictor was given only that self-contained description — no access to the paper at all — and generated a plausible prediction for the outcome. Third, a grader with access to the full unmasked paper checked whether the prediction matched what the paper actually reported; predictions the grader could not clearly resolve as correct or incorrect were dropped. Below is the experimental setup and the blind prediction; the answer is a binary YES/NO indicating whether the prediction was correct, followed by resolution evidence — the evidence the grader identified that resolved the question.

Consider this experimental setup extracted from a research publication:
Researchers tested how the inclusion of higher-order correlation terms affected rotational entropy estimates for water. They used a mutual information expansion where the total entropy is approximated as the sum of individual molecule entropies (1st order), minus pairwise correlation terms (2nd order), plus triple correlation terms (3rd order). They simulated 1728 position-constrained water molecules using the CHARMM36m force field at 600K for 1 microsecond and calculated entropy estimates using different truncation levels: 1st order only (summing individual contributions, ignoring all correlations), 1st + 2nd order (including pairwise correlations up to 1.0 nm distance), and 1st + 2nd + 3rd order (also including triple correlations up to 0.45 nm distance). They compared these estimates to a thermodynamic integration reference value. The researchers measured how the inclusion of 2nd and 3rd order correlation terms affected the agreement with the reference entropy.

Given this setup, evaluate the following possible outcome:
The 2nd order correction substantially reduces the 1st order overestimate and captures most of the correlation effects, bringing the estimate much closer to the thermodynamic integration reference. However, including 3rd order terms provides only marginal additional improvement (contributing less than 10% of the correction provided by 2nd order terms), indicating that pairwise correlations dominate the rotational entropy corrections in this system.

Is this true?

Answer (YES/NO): NO